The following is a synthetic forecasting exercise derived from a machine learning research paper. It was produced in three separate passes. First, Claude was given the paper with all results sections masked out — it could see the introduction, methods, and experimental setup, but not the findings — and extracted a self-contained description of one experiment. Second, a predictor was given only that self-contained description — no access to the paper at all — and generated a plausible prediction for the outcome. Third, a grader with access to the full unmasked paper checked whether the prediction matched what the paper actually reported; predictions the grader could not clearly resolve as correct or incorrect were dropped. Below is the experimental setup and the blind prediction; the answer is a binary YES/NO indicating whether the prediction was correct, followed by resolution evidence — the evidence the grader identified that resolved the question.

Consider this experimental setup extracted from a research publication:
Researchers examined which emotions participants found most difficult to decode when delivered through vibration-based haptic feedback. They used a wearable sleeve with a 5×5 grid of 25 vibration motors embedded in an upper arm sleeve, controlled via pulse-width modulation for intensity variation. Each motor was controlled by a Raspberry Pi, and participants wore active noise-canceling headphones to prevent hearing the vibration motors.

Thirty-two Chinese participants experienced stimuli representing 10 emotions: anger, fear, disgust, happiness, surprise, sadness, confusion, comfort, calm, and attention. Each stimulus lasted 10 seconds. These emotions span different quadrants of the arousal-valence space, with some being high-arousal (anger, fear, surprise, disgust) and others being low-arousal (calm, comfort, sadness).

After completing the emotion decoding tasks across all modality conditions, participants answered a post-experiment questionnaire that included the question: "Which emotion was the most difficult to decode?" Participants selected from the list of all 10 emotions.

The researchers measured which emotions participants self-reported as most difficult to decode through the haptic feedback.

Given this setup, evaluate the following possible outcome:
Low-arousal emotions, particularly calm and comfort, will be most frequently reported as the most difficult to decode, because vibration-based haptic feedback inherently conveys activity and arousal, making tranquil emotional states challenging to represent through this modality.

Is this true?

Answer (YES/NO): NO